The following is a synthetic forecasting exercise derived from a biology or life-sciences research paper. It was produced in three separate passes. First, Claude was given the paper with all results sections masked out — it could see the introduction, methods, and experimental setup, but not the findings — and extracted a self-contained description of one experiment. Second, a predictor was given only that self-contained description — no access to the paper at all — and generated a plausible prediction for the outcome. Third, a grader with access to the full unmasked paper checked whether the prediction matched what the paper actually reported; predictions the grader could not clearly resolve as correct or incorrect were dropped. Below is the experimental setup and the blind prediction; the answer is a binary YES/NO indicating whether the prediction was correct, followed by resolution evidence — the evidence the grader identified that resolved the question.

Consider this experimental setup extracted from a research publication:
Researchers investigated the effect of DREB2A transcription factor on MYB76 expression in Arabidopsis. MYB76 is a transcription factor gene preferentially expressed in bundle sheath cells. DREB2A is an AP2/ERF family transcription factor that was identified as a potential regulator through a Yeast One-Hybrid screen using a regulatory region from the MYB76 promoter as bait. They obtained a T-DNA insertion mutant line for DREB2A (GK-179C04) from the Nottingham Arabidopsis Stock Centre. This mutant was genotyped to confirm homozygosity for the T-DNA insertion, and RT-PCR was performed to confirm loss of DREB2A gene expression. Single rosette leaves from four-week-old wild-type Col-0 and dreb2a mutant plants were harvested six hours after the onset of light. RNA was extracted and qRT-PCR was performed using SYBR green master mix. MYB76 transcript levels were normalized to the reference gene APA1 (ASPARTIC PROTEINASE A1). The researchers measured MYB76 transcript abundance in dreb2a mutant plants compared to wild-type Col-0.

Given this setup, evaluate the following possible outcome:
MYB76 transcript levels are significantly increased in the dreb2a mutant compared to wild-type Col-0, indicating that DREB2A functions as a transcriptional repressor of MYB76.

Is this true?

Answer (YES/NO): NO